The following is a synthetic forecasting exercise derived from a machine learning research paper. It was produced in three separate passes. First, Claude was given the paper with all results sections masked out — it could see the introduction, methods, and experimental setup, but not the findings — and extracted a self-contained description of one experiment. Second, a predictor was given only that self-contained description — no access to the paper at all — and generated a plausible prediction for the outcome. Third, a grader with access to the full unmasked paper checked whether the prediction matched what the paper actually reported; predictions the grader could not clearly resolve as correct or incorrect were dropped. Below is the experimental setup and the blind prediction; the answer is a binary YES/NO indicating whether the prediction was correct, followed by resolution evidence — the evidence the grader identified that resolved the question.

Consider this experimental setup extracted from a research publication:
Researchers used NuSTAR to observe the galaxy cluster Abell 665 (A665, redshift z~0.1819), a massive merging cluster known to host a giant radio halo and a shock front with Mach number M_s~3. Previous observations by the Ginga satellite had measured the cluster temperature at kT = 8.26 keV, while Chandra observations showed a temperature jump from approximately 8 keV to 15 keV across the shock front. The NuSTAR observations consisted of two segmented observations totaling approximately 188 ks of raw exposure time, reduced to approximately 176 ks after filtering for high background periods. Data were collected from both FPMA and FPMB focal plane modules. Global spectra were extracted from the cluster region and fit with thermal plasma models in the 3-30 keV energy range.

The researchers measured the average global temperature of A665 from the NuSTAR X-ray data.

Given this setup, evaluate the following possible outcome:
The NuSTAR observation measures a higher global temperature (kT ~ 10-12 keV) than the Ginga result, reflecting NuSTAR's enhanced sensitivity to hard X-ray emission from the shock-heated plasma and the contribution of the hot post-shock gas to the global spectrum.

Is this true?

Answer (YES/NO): NO